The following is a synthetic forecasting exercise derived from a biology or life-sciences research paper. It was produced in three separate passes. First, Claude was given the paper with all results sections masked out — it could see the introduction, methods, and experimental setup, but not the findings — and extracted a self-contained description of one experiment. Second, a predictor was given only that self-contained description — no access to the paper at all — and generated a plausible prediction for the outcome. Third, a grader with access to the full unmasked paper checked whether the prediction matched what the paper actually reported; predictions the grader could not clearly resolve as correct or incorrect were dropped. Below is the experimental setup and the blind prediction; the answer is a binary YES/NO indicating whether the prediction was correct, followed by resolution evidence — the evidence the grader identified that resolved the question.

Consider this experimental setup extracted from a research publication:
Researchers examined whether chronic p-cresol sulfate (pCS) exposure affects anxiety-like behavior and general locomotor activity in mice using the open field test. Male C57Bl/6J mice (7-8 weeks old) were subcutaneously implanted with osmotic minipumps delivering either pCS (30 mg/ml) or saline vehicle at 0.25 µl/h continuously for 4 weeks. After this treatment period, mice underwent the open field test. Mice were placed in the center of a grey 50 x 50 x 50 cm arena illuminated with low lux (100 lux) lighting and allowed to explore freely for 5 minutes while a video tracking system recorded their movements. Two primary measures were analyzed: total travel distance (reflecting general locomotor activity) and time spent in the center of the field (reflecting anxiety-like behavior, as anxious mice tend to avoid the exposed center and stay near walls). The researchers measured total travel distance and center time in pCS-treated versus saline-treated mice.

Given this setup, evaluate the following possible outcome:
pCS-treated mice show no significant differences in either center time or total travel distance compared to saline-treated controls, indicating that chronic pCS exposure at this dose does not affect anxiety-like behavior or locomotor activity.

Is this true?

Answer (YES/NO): YES